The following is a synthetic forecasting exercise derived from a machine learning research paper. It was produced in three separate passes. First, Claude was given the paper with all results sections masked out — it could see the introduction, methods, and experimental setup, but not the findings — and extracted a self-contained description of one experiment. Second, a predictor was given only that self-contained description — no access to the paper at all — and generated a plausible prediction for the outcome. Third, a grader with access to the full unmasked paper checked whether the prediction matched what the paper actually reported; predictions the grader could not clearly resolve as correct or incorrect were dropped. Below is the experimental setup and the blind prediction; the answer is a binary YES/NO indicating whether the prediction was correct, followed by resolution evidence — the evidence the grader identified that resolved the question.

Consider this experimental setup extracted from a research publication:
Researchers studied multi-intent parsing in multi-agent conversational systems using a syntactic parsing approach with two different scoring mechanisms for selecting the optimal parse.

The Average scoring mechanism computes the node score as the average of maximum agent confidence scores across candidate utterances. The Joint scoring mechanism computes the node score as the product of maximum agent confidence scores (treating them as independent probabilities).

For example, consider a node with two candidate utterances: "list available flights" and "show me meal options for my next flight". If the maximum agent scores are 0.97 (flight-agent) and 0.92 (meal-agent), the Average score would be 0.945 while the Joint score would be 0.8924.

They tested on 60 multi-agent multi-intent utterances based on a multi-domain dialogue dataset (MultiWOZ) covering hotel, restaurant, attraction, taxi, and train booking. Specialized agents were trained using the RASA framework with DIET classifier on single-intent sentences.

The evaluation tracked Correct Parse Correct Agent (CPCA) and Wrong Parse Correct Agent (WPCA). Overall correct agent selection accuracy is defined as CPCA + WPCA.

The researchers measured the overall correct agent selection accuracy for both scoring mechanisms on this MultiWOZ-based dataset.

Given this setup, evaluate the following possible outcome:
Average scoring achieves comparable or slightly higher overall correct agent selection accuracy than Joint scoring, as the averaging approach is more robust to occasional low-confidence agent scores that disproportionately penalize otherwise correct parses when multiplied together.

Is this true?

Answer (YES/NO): NO